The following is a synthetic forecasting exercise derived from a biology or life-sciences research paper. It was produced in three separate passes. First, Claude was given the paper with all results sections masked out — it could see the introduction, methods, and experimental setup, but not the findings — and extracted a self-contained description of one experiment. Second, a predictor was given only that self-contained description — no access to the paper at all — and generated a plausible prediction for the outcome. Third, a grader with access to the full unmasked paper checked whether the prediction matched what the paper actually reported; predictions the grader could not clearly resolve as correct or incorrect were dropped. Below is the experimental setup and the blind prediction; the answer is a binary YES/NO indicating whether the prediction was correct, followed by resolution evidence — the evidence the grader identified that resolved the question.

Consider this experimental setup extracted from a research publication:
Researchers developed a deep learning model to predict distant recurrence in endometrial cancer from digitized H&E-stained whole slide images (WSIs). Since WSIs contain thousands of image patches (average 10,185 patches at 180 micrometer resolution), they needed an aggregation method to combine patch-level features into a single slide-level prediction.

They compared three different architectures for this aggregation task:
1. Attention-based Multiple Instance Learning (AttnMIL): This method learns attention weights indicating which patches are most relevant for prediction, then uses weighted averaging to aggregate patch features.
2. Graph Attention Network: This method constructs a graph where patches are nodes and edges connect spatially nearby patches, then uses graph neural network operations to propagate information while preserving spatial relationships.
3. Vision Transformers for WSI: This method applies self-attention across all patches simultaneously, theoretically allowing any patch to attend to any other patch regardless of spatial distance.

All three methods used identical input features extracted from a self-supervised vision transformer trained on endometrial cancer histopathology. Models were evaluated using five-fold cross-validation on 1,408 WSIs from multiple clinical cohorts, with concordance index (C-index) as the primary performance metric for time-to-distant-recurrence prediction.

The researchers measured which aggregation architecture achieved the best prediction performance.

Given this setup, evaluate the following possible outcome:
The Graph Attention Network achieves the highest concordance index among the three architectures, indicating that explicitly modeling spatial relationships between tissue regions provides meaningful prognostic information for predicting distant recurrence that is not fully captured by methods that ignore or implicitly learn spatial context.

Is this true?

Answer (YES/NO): NO